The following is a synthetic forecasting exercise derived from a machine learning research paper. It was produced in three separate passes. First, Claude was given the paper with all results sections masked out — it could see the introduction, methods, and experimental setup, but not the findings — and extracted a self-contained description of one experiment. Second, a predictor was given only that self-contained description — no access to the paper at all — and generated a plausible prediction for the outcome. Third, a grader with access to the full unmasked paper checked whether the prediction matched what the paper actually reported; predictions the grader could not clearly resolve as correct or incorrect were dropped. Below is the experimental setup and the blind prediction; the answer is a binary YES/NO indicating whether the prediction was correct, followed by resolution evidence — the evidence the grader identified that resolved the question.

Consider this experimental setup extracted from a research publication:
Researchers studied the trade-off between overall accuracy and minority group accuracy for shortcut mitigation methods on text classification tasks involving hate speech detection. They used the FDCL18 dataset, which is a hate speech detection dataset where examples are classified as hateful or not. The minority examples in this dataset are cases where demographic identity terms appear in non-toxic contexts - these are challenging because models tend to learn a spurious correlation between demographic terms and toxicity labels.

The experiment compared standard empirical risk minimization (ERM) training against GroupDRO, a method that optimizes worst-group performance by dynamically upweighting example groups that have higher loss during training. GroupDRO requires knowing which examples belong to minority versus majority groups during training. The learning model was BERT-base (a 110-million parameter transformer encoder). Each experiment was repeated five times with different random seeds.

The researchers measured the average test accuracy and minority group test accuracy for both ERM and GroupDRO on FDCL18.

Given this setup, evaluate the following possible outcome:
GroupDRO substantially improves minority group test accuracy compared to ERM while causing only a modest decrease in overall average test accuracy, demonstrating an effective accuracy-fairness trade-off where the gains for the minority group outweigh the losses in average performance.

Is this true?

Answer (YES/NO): YES